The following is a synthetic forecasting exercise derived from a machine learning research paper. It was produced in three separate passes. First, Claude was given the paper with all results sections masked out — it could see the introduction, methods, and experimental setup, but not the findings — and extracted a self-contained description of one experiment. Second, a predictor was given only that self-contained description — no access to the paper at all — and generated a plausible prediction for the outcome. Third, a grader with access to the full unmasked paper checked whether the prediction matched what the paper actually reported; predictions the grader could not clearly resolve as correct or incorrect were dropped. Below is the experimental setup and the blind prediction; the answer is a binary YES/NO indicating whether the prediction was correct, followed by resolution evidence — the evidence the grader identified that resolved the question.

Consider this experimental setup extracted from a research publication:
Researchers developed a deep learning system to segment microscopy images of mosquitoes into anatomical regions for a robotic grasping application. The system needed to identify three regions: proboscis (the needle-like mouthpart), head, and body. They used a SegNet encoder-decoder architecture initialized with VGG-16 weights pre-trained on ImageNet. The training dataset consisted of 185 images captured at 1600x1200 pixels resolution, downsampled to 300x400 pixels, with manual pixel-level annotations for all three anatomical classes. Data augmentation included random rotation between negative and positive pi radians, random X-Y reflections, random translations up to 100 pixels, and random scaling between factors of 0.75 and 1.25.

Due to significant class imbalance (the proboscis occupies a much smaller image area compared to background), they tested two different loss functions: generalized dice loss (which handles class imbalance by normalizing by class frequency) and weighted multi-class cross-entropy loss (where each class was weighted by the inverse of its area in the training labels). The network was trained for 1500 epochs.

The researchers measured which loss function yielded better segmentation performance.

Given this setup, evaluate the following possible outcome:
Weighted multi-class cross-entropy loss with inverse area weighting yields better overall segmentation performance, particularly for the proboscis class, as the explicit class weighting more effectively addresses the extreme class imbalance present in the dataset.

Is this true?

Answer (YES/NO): NO